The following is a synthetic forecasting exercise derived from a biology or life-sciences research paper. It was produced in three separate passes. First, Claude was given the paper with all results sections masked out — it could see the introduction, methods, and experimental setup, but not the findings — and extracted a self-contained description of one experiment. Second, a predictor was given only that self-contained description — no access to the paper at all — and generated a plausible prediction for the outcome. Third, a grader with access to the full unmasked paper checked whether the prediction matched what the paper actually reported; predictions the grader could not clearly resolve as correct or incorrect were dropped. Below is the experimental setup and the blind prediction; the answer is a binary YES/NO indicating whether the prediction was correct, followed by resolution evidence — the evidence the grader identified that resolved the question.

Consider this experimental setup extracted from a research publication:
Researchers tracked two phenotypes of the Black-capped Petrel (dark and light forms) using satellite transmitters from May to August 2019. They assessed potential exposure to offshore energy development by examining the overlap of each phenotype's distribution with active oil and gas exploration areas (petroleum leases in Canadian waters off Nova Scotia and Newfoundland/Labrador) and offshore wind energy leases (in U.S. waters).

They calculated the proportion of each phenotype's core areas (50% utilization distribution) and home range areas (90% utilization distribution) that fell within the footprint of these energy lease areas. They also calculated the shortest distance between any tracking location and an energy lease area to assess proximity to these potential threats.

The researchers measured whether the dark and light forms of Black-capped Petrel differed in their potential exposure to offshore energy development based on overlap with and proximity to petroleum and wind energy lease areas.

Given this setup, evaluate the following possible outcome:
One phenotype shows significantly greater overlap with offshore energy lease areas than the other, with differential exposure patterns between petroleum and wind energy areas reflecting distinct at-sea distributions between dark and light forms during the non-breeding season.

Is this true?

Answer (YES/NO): NO